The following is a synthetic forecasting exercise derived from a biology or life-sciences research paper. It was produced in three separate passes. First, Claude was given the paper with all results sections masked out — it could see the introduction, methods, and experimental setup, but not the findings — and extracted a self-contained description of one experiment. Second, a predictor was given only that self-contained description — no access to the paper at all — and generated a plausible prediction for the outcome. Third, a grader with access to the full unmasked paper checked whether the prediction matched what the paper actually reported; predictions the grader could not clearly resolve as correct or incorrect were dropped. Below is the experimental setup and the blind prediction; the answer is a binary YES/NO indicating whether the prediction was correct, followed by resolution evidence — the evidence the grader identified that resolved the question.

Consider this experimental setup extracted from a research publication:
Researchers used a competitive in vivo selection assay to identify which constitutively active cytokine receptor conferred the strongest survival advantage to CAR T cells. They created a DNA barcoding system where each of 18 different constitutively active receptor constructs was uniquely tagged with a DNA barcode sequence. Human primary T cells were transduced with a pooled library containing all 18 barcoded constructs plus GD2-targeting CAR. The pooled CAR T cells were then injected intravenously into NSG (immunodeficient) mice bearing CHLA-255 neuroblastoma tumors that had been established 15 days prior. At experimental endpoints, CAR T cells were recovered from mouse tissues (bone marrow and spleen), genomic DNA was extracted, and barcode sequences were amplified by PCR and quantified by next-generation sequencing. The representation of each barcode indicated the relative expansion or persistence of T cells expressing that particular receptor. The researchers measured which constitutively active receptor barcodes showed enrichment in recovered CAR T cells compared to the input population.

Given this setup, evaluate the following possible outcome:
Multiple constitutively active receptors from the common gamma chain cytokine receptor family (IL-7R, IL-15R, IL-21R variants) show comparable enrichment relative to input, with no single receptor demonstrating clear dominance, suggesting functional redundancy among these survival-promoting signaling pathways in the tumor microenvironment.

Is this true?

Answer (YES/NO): NO